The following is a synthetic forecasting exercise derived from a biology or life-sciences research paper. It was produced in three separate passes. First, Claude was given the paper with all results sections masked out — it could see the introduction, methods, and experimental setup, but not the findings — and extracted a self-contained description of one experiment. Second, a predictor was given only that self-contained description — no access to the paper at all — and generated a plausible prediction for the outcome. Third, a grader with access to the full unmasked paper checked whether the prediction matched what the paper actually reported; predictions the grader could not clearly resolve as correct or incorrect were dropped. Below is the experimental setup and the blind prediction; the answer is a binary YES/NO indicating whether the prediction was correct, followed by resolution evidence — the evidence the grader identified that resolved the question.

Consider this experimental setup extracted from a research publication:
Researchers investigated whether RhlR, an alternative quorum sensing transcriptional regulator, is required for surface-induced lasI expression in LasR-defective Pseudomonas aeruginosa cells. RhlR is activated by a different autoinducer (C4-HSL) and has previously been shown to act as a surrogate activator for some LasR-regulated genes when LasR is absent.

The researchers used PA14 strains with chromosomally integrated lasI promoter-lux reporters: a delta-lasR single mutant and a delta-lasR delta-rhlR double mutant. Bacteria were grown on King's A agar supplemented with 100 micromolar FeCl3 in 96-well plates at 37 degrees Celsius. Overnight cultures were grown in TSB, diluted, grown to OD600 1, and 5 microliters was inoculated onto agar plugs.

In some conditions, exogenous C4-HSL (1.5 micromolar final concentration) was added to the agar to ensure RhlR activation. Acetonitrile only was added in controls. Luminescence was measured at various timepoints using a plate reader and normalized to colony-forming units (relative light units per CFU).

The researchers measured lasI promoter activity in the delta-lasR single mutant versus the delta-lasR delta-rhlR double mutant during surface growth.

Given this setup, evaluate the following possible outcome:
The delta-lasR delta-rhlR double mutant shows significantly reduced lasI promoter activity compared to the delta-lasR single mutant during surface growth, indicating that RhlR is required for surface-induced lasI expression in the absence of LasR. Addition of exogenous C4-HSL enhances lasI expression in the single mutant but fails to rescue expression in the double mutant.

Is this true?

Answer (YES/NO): NO